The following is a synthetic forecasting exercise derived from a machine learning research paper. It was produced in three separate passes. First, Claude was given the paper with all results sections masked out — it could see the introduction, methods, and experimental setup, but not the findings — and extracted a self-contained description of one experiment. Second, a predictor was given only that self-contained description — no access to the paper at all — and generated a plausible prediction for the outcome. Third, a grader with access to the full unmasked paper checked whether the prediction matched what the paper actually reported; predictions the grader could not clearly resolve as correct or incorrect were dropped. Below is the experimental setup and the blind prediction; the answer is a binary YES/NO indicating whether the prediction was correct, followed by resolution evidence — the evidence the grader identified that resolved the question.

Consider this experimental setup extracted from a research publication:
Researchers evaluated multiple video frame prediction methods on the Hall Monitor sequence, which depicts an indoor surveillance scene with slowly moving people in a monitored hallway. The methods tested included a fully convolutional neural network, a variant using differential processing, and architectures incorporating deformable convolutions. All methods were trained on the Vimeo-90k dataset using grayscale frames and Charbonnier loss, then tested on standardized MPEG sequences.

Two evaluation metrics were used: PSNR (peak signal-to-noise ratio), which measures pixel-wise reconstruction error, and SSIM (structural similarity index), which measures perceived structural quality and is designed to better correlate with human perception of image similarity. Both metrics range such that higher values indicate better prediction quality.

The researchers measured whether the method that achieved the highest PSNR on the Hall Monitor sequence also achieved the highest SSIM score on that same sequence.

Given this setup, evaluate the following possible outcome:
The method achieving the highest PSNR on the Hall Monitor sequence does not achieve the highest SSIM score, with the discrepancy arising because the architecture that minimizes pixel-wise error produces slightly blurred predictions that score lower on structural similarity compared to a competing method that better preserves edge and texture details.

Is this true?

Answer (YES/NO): NO